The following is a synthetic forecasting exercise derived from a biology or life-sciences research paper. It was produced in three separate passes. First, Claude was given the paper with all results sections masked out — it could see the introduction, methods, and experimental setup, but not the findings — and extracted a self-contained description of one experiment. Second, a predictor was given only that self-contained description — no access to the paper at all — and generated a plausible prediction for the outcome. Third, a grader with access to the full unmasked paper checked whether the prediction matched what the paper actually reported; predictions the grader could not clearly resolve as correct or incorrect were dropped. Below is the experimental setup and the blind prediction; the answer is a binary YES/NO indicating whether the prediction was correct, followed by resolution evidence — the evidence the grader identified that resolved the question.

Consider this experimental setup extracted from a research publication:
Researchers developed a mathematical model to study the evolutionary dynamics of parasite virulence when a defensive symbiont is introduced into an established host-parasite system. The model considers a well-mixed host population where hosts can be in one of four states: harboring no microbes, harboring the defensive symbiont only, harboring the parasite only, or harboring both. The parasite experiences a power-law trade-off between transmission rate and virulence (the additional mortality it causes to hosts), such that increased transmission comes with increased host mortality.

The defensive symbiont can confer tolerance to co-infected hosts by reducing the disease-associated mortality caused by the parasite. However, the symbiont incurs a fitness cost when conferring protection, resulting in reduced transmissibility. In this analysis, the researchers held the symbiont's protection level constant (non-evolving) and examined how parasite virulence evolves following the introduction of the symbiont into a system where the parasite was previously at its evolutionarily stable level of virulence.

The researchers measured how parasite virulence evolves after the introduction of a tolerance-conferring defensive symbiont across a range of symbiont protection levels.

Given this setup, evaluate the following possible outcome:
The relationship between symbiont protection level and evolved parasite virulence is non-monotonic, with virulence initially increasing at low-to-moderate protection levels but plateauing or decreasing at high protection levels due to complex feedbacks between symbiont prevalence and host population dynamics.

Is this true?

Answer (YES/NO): NO